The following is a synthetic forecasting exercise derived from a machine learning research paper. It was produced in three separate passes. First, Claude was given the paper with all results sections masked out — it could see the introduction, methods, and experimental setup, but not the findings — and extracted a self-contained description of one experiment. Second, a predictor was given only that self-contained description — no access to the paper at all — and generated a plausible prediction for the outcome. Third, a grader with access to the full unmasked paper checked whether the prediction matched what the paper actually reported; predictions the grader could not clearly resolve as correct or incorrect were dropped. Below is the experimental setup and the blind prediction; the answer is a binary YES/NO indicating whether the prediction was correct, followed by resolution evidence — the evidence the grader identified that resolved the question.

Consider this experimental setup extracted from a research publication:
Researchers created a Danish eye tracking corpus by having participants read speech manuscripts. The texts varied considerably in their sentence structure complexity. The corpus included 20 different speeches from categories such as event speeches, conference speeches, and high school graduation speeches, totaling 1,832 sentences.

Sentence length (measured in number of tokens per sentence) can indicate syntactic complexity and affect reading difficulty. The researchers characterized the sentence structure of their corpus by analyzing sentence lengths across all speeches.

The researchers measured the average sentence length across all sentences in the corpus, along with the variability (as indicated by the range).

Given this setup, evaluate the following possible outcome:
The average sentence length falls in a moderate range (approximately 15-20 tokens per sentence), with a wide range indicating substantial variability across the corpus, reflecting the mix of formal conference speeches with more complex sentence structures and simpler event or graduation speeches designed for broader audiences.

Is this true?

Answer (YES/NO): YES